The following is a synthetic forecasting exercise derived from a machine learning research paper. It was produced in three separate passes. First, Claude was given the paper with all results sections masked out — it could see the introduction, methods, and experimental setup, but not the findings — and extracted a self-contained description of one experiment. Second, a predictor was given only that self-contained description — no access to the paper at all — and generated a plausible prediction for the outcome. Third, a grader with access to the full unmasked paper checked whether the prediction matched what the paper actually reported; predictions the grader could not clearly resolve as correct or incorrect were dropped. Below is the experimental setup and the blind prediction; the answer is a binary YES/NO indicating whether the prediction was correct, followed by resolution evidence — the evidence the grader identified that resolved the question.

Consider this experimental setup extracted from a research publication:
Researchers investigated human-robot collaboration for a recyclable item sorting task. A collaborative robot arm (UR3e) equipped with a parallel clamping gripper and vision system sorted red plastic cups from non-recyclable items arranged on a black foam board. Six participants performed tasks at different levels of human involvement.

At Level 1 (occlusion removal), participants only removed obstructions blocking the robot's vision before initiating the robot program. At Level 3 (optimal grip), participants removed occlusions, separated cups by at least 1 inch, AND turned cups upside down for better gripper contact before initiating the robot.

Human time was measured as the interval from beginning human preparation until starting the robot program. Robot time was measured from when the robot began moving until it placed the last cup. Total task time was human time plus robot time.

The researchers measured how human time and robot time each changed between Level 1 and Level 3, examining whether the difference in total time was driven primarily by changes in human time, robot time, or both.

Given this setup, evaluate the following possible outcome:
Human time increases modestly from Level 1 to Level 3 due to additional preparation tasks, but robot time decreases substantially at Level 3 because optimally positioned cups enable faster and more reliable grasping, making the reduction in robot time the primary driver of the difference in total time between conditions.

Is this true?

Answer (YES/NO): NO